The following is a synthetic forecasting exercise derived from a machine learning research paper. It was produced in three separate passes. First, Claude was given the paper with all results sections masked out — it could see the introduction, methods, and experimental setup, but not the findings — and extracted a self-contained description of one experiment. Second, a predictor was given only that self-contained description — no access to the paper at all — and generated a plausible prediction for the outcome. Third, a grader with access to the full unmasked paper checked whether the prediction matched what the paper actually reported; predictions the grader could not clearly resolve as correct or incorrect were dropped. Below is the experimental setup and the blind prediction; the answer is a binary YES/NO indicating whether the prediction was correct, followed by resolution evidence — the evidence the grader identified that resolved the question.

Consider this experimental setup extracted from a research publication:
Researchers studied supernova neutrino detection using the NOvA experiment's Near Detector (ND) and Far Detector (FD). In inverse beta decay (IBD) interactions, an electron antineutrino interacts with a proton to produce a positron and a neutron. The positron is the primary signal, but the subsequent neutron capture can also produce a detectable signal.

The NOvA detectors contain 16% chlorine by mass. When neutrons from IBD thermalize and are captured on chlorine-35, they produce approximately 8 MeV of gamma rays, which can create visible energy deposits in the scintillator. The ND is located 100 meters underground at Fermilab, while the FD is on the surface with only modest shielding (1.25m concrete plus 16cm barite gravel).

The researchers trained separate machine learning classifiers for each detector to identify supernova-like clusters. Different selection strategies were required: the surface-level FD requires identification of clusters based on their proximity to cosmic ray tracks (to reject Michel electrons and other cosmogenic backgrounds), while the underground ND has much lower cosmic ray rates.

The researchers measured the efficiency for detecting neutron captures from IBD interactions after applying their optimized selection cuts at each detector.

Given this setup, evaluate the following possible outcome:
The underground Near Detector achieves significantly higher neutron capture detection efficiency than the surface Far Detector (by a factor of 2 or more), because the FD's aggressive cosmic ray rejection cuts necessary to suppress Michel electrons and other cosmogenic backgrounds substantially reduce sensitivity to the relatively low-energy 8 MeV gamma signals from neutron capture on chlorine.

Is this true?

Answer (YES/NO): YES